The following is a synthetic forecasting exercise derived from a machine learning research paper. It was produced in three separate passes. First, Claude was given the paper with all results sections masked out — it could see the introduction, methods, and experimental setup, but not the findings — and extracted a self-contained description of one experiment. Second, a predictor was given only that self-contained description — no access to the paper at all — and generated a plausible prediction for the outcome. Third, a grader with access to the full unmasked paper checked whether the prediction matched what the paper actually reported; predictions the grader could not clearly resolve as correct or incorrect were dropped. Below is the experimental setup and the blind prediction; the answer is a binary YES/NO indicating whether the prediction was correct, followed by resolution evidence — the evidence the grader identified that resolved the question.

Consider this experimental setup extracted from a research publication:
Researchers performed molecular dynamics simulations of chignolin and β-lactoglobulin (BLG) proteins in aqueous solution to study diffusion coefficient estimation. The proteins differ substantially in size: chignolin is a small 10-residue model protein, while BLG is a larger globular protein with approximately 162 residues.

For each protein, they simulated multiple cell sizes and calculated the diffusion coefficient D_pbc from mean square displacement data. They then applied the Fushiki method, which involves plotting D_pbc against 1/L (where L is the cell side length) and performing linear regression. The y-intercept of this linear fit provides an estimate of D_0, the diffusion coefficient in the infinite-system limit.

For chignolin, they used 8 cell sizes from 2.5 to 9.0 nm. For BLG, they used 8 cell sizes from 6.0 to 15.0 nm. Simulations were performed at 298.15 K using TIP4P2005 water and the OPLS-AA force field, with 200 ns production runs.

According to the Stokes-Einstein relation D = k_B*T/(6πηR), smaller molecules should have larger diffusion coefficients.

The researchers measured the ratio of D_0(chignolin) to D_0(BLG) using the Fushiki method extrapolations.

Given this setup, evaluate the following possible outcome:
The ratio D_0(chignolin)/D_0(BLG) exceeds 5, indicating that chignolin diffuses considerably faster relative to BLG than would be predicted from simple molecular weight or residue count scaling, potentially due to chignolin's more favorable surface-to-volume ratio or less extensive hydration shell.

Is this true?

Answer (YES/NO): NO